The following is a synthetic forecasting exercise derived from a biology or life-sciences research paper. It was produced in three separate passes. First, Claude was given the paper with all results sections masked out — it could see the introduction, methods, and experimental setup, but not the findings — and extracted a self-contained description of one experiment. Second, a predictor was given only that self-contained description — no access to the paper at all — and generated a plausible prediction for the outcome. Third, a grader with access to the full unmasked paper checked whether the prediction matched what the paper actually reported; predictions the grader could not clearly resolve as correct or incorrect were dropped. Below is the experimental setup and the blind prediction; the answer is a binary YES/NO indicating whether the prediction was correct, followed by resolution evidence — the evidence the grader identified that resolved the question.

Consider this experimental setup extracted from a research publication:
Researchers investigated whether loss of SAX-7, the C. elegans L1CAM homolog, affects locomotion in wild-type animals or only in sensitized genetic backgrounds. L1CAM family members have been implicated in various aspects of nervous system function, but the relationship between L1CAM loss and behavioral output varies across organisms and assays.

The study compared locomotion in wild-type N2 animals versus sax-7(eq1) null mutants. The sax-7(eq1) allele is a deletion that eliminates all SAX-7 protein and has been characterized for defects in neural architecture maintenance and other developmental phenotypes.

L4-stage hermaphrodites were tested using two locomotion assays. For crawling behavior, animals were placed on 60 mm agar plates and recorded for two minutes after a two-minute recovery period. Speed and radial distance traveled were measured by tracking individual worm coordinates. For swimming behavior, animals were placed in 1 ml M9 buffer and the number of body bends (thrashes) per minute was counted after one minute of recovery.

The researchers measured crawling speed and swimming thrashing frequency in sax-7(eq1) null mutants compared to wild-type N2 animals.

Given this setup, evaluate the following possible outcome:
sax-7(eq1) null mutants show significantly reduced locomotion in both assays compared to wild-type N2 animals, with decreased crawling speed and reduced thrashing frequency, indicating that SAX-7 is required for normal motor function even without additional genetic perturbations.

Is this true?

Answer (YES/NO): NO